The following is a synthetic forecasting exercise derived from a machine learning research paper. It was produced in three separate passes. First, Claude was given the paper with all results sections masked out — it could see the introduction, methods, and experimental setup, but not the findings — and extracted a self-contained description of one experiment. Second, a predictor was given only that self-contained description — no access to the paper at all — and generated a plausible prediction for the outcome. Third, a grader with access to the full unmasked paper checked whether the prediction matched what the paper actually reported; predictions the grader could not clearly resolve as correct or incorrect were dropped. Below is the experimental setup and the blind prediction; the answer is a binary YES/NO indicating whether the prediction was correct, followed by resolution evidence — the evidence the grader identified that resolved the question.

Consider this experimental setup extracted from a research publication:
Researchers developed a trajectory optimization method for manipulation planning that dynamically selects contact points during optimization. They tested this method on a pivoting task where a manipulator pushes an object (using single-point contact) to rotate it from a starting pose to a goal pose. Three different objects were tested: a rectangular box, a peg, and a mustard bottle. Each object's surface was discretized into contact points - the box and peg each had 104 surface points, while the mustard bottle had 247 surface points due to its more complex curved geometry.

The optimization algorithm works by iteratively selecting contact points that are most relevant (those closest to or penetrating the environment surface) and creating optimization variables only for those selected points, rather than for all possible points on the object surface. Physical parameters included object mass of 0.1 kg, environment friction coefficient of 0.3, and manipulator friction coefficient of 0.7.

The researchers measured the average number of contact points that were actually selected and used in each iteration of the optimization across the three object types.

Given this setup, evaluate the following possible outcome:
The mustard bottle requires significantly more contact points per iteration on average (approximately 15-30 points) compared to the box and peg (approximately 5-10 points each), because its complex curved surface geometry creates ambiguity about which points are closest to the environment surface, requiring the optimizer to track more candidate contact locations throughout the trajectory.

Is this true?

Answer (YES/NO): NO